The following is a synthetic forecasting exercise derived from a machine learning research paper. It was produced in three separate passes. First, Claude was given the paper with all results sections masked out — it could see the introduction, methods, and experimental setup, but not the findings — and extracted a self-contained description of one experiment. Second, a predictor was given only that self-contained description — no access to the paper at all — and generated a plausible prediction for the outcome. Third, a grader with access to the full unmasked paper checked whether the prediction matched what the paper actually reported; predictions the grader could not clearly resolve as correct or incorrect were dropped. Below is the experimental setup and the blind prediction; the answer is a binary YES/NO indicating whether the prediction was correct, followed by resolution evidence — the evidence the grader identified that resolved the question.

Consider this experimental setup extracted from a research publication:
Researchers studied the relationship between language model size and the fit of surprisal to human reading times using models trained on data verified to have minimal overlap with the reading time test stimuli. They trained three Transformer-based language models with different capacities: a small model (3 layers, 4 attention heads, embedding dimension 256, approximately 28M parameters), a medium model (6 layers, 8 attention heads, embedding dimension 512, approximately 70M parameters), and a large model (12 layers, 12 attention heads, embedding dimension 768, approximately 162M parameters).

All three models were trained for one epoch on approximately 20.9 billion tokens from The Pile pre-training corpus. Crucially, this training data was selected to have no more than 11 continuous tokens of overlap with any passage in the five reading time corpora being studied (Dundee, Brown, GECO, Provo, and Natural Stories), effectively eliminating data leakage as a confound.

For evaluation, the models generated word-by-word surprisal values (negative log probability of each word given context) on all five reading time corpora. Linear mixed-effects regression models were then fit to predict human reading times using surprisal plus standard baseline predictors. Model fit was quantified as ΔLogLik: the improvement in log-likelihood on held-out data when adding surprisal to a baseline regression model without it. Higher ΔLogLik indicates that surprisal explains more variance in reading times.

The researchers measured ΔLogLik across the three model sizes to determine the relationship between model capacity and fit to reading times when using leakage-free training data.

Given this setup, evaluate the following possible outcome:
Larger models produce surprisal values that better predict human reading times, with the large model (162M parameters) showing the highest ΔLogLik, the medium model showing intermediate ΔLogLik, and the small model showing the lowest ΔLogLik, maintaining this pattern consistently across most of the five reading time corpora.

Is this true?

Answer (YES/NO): NO